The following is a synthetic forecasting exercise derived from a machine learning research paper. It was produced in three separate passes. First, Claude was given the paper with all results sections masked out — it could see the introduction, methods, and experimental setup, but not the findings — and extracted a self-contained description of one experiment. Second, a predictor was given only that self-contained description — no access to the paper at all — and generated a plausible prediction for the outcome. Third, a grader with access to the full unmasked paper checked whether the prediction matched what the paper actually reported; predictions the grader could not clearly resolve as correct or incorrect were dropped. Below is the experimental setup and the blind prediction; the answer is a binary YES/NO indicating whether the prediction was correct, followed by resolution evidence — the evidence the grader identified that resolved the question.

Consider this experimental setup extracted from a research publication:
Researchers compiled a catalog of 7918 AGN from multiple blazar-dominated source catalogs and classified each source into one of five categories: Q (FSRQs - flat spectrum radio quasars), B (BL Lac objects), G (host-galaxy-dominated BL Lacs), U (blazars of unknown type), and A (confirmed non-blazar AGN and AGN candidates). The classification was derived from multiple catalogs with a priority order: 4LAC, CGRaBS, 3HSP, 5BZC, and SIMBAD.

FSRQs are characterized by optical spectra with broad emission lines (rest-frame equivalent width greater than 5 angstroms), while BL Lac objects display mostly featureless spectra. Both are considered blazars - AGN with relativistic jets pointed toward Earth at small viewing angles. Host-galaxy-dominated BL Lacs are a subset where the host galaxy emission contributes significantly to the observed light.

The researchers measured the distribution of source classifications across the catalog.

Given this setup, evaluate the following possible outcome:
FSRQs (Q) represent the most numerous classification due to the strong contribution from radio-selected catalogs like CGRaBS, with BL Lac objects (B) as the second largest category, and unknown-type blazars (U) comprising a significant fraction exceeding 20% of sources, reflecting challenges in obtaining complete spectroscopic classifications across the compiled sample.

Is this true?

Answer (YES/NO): NO